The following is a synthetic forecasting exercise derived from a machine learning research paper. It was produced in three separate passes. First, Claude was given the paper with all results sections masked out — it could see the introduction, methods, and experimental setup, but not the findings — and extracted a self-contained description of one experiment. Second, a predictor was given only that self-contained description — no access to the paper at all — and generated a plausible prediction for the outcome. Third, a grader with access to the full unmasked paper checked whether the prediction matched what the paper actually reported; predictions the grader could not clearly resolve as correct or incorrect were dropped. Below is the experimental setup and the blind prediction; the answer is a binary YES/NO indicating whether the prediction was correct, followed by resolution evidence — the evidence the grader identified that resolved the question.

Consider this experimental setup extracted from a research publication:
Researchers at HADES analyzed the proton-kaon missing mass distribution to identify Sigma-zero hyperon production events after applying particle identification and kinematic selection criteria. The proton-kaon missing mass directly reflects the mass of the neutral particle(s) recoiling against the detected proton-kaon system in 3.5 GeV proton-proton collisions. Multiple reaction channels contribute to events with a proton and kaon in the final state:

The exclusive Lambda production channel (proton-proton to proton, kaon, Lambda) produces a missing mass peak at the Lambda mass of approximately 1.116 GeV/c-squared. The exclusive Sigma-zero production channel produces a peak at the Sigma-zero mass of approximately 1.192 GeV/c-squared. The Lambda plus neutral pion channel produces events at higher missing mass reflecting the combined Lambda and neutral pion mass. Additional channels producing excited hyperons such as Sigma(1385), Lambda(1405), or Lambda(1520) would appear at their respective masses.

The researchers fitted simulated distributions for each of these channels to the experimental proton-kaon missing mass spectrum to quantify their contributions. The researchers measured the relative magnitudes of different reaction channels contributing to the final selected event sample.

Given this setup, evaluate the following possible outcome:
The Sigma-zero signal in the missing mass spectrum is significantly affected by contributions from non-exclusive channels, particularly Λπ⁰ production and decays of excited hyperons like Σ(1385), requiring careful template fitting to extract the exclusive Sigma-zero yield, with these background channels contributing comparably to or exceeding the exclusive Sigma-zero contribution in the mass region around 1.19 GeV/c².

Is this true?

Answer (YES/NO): NO